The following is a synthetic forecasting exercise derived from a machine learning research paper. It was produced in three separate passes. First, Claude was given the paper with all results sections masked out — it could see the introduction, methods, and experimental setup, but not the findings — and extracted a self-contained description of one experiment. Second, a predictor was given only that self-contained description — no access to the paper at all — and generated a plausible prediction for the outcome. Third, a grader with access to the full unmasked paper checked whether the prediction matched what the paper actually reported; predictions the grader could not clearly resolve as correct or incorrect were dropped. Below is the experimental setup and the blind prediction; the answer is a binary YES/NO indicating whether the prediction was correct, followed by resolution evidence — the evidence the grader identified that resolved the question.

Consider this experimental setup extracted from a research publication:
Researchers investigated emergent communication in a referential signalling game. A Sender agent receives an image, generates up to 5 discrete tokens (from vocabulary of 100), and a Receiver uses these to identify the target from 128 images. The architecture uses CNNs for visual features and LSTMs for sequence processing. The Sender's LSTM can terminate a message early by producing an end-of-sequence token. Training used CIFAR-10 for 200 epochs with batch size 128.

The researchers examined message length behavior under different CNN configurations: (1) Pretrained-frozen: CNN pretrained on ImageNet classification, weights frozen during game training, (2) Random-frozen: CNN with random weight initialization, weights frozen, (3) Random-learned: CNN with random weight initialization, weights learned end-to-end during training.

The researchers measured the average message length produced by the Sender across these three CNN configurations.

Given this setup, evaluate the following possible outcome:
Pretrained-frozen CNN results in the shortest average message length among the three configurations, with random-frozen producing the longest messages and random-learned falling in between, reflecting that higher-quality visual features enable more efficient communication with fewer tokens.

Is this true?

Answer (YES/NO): NO